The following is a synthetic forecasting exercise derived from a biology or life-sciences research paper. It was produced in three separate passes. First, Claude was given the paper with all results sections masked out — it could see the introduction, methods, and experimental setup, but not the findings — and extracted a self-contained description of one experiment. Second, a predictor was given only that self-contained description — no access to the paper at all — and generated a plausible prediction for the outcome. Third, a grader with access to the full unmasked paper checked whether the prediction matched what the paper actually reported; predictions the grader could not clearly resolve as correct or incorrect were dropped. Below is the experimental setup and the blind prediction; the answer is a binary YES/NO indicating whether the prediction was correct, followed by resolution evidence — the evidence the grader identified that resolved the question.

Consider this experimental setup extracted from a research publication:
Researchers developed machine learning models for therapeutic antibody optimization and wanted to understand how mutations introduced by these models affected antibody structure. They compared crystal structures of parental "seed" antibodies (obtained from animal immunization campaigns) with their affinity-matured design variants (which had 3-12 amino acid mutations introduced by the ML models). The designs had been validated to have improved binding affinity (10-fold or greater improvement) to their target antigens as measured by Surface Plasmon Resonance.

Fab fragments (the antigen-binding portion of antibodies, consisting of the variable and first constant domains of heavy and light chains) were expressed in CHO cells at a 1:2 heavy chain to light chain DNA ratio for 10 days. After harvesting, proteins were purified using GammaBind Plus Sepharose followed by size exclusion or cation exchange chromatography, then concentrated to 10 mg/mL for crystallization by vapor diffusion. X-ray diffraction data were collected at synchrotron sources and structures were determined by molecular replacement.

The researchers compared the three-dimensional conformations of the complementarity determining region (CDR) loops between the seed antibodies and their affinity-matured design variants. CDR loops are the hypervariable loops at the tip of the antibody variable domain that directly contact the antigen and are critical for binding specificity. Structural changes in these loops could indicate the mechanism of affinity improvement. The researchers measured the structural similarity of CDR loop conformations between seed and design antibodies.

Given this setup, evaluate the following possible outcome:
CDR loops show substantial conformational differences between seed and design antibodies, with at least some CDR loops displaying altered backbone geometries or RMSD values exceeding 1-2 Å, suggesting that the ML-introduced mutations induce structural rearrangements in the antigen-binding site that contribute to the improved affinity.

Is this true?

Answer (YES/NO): NO